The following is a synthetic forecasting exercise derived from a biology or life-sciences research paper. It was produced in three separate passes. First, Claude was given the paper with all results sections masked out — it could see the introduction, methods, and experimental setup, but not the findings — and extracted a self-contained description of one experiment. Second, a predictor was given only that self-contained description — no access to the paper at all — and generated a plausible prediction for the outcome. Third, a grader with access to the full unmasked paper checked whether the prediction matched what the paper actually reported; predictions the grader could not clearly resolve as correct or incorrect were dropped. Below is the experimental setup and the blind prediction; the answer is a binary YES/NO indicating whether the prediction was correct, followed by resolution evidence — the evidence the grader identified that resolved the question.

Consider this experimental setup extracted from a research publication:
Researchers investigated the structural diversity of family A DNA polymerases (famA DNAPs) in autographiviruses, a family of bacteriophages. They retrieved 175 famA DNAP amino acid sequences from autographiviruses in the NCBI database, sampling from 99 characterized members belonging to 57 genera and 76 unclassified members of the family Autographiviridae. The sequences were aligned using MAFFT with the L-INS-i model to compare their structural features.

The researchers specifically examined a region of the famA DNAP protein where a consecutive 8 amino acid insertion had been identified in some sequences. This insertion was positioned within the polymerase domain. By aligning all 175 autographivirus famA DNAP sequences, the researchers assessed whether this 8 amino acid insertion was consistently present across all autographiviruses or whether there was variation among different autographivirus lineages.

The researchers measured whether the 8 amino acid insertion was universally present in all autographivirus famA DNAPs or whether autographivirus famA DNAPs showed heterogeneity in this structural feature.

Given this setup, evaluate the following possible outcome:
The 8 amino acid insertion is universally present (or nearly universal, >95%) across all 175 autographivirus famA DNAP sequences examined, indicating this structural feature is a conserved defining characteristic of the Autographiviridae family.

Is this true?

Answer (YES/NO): NO